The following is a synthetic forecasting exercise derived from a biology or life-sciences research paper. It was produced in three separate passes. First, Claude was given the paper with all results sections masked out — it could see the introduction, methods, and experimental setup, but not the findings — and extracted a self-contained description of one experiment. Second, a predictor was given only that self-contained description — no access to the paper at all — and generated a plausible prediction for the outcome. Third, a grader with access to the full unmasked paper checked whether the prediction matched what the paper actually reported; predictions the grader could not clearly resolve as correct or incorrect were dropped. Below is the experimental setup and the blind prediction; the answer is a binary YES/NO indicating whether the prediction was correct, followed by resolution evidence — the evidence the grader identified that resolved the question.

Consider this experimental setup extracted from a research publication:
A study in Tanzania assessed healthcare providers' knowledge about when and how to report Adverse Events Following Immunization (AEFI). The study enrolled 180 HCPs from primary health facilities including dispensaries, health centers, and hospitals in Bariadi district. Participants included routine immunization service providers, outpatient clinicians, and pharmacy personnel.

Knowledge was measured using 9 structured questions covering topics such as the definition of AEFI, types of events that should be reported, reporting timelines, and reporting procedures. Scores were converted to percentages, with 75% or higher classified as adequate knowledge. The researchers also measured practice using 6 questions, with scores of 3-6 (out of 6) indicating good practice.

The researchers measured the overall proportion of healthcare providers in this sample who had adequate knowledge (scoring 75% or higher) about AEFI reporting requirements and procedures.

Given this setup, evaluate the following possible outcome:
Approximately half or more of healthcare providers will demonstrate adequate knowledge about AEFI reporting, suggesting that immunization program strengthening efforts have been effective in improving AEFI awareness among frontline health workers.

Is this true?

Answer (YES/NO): NO